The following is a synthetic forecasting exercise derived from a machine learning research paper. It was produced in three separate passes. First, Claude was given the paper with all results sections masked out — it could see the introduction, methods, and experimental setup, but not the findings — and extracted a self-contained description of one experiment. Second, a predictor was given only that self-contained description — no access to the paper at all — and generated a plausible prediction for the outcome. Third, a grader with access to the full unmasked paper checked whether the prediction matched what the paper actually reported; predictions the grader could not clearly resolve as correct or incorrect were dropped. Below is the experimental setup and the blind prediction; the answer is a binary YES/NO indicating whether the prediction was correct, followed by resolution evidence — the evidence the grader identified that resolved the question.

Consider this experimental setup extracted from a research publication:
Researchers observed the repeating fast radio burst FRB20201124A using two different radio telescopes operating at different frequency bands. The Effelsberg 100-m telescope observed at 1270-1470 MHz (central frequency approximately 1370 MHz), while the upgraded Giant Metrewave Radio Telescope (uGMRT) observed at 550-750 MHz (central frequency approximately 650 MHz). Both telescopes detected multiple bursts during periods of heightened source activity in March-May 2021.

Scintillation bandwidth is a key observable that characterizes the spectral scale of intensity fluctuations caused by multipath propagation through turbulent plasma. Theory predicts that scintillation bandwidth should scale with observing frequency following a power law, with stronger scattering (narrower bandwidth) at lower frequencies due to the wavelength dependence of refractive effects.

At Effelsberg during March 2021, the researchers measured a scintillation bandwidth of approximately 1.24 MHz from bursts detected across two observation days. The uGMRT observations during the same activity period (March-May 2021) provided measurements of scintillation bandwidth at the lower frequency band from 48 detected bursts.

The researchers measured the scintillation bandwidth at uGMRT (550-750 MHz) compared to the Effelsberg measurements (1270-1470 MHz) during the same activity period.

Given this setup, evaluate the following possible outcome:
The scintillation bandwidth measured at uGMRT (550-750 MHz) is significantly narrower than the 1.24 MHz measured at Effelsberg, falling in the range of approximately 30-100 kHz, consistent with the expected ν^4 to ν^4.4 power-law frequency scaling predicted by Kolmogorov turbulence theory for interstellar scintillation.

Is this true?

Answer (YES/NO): NO